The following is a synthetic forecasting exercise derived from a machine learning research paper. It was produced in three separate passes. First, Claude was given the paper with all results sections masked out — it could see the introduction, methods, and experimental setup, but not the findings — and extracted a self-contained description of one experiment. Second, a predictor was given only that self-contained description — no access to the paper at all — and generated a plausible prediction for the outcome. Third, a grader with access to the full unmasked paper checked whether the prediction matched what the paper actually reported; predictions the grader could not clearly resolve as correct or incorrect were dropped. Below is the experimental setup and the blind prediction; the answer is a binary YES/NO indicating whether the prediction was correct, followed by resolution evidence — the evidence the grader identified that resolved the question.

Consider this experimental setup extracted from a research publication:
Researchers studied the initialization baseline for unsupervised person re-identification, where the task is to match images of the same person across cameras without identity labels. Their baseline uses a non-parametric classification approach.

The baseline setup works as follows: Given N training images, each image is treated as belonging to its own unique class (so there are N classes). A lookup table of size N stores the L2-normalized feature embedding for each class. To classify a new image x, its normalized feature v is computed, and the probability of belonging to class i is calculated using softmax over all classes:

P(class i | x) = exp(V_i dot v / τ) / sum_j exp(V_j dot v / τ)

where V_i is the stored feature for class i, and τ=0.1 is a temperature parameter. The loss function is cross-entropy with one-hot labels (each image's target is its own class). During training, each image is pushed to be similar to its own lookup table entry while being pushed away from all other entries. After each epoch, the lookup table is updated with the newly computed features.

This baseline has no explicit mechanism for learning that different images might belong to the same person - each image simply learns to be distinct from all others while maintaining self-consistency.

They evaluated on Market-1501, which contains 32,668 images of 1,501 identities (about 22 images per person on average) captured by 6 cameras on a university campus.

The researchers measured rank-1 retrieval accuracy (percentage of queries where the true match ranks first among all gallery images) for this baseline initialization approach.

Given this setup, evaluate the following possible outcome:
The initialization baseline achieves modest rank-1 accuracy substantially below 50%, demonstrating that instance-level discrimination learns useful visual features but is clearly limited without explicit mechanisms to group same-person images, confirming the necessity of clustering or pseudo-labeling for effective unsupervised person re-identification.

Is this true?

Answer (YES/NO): YES